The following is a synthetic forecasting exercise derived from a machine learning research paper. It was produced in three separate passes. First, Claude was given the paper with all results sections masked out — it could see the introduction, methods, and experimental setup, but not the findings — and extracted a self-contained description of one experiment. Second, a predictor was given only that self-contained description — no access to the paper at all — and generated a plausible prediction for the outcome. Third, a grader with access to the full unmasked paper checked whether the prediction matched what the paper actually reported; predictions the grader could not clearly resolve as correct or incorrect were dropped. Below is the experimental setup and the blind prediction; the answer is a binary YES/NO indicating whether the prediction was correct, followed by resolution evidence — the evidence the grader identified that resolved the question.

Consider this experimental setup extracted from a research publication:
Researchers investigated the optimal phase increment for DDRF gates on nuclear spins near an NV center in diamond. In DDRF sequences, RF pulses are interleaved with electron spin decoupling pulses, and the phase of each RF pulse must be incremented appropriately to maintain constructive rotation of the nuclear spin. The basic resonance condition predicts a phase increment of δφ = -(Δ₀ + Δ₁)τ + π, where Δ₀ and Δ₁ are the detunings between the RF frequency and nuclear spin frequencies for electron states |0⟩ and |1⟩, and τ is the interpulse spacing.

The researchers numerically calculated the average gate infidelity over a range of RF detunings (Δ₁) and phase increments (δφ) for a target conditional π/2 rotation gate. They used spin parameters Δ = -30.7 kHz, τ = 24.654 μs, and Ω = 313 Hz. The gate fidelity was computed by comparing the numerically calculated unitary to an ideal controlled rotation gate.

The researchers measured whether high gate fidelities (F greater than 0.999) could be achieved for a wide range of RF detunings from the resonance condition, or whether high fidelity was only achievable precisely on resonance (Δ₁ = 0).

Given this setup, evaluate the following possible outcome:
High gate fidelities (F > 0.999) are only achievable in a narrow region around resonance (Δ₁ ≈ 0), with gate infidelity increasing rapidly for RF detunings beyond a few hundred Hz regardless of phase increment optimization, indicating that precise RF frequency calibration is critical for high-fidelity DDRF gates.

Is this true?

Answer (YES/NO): NO